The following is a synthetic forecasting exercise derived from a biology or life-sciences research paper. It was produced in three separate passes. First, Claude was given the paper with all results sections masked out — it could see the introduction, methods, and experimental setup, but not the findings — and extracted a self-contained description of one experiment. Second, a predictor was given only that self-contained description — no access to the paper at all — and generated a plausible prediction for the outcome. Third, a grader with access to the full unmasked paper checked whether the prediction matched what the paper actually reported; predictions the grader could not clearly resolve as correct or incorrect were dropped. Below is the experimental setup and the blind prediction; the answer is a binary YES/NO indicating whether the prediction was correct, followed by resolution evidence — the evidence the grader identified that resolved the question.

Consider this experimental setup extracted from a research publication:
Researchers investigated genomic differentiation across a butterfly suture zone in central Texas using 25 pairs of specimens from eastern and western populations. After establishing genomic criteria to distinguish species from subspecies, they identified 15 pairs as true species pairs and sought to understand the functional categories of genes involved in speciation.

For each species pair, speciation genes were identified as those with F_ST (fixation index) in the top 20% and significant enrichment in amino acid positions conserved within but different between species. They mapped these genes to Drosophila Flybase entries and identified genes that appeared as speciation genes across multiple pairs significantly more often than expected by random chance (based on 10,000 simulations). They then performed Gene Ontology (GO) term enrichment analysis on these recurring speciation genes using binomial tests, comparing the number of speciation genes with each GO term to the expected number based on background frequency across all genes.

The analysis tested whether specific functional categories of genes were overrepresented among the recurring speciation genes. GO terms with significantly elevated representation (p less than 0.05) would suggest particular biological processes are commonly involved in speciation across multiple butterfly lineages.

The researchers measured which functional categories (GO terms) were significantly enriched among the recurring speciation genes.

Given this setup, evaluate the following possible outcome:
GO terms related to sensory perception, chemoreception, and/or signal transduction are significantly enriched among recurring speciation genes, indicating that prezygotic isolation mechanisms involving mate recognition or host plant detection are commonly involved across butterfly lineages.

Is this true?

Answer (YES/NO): YES